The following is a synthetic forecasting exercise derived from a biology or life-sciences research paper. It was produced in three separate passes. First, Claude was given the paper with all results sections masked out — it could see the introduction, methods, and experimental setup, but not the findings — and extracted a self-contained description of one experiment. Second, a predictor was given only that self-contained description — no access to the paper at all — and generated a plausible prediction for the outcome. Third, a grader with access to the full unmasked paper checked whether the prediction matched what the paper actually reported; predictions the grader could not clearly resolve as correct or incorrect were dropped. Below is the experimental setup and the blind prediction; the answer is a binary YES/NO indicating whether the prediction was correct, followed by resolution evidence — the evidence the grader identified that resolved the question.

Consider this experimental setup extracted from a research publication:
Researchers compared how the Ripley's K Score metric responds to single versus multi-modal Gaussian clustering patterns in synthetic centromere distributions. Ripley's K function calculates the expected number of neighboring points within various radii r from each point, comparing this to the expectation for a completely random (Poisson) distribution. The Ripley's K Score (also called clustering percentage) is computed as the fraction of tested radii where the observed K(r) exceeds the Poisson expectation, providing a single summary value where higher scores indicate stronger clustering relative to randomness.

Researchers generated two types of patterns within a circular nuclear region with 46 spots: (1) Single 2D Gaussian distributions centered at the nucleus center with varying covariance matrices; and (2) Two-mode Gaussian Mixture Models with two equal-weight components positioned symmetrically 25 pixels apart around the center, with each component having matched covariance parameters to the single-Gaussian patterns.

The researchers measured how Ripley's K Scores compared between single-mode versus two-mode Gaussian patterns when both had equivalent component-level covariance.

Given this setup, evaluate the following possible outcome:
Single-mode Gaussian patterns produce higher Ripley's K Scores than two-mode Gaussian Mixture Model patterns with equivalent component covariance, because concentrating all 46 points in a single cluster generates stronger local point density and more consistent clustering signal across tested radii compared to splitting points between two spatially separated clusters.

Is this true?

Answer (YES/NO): YES